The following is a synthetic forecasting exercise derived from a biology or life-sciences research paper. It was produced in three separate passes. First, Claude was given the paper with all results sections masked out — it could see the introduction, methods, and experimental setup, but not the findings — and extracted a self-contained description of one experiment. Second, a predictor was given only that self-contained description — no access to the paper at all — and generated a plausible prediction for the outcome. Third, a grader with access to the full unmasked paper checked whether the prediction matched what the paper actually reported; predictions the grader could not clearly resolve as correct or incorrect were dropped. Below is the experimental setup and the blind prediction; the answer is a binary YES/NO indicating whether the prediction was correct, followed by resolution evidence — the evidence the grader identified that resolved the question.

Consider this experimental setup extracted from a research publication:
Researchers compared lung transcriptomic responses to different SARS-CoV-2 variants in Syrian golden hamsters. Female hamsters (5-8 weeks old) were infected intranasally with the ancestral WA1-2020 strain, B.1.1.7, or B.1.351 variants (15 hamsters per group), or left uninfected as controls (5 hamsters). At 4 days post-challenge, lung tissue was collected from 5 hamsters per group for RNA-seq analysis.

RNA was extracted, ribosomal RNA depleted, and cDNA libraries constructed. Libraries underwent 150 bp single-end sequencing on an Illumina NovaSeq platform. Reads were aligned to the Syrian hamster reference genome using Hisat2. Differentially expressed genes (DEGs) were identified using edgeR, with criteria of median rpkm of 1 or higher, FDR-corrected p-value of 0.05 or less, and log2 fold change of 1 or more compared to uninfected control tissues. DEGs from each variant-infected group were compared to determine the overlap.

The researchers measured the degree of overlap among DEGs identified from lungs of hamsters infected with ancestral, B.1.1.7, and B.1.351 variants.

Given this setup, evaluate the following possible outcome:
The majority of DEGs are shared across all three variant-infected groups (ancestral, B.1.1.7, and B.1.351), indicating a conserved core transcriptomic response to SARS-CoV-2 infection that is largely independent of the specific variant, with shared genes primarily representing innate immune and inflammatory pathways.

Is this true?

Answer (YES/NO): NO